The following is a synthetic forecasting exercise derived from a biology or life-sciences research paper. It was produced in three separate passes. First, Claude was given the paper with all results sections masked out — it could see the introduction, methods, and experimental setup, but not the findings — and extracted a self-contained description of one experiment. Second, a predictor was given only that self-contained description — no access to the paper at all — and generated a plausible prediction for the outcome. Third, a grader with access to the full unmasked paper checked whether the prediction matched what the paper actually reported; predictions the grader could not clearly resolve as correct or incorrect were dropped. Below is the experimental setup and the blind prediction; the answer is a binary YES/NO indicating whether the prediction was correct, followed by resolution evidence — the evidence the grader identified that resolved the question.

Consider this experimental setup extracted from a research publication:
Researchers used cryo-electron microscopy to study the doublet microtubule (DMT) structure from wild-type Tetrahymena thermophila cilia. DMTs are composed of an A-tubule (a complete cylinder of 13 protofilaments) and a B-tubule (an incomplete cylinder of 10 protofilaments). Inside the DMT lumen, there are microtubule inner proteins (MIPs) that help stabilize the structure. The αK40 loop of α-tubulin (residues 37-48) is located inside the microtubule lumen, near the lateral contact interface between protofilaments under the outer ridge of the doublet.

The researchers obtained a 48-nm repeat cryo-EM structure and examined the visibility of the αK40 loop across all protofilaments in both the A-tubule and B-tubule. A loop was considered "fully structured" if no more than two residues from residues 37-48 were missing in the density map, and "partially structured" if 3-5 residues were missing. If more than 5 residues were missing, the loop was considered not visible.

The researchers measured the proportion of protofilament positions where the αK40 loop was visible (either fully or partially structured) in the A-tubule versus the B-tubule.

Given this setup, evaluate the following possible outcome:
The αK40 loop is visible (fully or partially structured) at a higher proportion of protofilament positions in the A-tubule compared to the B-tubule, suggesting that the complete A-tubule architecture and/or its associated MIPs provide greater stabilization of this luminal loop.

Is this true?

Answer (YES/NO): YES